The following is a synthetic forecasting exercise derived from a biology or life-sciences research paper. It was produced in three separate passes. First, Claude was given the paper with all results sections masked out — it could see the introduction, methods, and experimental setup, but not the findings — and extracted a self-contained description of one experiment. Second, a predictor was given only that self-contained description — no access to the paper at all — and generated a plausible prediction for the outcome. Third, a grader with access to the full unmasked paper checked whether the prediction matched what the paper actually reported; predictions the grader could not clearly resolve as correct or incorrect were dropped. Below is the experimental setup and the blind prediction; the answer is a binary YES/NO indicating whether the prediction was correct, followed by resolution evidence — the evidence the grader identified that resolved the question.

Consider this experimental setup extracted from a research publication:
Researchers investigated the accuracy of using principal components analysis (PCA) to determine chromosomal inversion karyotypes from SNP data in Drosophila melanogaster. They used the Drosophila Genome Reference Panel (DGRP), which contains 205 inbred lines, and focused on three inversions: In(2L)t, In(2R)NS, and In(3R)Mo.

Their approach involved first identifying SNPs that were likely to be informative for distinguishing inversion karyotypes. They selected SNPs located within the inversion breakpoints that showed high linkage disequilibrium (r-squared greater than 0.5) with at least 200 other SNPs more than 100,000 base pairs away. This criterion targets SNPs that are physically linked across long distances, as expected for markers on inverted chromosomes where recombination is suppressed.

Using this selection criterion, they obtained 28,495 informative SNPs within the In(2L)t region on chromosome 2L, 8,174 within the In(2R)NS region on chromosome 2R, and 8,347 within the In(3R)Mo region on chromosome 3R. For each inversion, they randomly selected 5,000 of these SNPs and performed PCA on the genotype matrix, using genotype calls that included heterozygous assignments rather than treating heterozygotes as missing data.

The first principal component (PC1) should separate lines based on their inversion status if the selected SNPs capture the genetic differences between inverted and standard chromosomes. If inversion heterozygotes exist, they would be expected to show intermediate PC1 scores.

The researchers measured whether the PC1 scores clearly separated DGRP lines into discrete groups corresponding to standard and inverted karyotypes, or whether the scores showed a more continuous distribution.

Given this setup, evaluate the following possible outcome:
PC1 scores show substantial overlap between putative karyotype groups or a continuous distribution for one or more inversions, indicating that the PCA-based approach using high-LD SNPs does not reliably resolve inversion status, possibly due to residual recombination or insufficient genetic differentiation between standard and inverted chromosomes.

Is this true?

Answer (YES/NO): NO